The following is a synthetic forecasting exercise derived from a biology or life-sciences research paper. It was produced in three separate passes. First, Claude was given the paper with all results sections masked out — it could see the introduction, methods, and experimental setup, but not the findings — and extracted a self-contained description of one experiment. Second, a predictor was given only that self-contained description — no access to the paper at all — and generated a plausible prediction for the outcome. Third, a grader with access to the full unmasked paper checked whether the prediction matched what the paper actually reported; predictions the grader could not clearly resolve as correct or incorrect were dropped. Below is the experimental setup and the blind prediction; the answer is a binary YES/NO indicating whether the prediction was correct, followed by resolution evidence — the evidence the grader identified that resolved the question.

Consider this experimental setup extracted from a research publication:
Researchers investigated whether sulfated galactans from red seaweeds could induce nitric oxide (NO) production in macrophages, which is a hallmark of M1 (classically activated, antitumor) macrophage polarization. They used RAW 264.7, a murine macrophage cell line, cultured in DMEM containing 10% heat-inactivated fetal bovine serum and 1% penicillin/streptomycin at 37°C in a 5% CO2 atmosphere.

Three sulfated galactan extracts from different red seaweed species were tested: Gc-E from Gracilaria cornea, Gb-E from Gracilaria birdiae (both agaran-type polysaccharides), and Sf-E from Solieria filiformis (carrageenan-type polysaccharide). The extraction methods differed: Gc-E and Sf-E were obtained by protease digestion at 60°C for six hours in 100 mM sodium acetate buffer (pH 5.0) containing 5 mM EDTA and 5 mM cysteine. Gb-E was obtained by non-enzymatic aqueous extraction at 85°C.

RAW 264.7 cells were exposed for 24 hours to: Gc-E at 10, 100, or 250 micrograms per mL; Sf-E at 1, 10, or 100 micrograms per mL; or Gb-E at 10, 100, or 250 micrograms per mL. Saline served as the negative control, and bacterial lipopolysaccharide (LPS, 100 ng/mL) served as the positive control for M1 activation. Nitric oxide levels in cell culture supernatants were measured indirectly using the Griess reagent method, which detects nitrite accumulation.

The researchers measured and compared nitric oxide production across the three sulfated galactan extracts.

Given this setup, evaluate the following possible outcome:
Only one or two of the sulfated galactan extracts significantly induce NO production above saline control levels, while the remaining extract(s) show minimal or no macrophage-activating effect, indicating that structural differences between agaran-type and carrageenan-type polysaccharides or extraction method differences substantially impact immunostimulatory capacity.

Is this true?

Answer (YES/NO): NO